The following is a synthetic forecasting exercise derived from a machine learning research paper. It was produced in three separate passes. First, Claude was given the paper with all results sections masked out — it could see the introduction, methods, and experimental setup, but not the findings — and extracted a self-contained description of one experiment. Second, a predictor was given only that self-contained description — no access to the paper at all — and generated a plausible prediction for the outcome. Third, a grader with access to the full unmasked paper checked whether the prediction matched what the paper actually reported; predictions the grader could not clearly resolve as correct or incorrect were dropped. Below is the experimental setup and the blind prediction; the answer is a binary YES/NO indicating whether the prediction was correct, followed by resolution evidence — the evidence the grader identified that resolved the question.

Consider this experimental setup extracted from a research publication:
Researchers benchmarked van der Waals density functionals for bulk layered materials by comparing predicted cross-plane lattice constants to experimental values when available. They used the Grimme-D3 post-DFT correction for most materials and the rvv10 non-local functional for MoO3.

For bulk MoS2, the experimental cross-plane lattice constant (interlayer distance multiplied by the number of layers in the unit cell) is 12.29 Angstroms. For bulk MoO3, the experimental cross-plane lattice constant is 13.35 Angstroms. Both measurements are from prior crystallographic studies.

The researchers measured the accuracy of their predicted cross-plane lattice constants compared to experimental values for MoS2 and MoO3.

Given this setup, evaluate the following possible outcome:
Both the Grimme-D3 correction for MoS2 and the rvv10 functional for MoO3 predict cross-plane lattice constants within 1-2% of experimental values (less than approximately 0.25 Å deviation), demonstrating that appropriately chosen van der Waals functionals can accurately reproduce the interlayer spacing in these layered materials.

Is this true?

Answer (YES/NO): NO